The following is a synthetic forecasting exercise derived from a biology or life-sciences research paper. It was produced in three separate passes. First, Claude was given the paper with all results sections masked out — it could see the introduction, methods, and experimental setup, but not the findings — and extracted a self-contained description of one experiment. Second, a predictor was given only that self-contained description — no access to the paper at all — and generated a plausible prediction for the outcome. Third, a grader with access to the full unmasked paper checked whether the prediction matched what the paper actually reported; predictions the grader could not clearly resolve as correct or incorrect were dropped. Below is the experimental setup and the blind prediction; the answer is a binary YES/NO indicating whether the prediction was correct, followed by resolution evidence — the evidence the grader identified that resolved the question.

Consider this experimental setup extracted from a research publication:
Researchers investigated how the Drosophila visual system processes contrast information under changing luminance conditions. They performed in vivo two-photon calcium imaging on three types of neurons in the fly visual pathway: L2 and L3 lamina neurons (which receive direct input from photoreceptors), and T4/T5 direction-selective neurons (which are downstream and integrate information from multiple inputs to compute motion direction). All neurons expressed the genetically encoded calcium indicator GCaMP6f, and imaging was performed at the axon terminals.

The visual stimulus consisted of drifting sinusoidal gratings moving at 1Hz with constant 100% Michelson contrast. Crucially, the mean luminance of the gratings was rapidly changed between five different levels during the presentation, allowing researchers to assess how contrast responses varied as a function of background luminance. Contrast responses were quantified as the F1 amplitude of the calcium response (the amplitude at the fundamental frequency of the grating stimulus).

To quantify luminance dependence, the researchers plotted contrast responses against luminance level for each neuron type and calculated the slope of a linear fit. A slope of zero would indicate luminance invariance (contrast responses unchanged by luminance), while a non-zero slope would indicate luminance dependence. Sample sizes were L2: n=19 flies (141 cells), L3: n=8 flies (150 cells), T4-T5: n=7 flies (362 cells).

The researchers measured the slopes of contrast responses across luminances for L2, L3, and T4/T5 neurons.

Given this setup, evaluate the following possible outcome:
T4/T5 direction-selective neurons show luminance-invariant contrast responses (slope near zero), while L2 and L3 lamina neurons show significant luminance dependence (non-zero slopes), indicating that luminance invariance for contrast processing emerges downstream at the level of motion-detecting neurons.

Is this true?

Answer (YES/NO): YES